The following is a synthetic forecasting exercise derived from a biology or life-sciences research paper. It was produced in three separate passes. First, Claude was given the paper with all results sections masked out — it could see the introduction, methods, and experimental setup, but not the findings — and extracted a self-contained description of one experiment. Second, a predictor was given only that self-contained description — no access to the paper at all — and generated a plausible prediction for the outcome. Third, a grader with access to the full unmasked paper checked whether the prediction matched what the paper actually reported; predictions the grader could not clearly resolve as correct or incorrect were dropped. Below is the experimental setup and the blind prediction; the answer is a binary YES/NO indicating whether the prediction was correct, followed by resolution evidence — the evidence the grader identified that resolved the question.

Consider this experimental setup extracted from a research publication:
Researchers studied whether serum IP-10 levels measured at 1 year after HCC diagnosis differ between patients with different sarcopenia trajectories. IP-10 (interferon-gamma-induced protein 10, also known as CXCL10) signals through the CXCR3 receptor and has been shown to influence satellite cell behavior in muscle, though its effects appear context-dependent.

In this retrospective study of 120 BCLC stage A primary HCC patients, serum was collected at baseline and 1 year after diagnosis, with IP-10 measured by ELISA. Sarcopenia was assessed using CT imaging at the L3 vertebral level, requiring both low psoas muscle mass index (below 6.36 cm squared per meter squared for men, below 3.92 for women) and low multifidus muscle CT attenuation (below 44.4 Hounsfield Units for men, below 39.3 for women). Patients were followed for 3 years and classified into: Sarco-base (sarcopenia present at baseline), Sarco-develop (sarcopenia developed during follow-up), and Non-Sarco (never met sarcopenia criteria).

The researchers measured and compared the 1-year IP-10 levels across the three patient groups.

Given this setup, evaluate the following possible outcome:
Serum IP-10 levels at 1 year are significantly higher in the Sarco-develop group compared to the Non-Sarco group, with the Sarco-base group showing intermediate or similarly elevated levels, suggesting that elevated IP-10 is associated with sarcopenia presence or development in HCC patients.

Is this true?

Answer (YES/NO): NO